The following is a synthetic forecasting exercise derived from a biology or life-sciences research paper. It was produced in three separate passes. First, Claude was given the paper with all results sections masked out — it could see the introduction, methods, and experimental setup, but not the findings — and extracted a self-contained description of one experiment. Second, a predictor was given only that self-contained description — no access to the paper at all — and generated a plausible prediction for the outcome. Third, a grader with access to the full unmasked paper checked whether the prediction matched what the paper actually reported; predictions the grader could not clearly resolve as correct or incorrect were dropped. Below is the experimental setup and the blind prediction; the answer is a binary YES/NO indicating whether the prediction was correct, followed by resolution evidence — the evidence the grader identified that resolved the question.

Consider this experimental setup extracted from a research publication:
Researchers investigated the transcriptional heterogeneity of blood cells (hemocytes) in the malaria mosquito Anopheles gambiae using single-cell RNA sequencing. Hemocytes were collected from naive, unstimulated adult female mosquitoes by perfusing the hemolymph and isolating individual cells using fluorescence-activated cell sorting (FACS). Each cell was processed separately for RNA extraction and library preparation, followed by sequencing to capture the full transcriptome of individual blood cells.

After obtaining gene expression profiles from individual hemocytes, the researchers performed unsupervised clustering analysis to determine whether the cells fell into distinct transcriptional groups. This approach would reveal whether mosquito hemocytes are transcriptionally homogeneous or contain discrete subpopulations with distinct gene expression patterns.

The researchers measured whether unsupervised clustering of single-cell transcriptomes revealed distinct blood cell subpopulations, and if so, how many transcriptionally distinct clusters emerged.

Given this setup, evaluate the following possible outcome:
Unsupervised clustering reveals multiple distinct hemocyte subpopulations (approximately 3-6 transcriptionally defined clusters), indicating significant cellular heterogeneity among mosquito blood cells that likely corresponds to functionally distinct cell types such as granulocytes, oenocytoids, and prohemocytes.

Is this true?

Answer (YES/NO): NO